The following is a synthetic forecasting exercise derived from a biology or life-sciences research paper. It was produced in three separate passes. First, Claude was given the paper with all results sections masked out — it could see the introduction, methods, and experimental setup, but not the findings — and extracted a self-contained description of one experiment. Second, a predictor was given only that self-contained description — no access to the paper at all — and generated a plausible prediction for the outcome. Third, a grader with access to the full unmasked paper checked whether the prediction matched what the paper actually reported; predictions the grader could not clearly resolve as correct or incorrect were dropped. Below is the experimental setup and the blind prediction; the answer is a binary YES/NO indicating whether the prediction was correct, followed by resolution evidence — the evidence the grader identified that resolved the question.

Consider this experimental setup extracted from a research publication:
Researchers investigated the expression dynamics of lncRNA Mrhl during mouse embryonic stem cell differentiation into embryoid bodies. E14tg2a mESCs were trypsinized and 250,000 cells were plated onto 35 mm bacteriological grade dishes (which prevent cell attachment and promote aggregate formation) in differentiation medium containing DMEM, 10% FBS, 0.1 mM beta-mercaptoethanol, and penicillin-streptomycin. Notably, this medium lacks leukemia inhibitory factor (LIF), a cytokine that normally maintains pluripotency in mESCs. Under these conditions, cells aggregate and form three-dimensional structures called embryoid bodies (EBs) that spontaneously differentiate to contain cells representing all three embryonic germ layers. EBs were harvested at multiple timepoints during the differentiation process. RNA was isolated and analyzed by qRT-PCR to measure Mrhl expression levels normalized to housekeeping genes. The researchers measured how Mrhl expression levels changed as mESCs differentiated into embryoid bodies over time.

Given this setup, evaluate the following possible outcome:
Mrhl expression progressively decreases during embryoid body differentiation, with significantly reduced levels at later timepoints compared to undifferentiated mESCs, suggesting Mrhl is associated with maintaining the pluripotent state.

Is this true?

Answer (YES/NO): NO